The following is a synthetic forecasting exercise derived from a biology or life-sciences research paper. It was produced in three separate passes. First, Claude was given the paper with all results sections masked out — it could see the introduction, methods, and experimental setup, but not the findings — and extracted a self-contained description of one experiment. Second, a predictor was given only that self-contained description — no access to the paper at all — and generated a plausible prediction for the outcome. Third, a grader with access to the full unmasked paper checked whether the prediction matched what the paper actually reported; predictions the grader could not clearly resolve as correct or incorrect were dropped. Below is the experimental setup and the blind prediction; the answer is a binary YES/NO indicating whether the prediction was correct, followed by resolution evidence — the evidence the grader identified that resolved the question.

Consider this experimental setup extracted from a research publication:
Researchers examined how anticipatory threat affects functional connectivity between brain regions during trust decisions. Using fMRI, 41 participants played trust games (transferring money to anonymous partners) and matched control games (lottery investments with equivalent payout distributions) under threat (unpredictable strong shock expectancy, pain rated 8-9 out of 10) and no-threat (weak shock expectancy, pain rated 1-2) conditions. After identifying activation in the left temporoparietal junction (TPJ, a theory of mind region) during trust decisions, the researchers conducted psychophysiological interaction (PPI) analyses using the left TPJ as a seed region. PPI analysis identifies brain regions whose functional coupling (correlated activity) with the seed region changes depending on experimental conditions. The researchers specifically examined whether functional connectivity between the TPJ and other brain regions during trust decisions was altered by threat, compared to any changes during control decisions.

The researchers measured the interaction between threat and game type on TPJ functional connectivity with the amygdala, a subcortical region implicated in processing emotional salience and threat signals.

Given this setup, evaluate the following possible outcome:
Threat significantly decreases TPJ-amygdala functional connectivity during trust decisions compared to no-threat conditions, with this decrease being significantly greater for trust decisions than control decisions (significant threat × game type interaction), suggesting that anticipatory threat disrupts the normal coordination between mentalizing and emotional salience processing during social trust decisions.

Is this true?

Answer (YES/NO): YES